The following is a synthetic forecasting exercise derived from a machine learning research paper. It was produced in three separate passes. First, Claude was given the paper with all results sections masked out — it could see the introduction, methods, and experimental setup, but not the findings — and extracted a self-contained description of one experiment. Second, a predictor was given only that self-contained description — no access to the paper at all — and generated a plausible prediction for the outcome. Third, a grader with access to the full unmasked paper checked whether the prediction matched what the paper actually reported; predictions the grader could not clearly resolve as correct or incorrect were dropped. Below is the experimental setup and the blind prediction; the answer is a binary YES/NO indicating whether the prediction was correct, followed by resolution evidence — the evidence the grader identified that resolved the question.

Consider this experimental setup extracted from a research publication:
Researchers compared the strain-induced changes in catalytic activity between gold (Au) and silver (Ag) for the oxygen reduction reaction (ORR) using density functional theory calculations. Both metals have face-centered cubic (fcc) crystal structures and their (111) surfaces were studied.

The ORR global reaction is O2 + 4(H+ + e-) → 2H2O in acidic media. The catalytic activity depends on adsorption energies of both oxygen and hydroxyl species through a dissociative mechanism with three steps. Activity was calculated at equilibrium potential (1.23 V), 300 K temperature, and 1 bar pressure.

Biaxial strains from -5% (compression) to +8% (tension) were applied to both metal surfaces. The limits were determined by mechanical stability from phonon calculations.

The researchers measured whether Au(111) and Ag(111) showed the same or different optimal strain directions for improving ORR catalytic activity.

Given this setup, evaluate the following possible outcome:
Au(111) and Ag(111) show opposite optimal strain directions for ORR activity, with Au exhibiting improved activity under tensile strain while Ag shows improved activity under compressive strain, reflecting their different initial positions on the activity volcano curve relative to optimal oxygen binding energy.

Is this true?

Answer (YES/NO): NO